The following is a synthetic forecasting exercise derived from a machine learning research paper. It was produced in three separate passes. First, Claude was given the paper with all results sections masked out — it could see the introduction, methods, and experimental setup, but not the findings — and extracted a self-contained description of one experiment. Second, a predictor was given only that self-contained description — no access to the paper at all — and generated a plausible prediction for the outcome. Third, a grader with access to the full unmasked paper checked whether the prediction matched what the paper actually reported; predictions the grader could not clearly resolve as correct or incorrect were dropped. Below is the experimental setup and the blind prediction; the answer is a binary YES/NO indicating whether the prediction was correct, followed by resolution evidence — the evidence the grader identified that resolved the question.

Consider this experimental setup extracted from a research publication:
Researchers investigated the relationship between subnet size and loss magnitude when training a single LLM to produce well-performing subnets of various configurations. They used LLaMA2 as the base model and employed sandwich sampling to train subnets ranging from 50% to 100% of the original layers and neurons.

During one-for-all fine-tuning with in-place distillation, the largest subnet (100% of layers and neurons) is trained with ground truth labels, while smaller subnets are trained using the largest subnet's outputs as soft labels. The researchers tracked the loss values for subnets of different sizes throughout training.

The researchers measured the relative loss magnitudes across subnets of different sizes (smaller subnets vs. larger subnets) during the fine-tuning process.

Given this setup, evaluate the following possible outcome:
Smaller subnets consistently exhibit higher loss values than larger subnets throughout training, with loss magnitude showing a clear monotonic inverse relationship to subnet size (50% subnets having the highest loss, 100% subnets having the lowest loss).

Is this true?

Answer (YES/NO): YES